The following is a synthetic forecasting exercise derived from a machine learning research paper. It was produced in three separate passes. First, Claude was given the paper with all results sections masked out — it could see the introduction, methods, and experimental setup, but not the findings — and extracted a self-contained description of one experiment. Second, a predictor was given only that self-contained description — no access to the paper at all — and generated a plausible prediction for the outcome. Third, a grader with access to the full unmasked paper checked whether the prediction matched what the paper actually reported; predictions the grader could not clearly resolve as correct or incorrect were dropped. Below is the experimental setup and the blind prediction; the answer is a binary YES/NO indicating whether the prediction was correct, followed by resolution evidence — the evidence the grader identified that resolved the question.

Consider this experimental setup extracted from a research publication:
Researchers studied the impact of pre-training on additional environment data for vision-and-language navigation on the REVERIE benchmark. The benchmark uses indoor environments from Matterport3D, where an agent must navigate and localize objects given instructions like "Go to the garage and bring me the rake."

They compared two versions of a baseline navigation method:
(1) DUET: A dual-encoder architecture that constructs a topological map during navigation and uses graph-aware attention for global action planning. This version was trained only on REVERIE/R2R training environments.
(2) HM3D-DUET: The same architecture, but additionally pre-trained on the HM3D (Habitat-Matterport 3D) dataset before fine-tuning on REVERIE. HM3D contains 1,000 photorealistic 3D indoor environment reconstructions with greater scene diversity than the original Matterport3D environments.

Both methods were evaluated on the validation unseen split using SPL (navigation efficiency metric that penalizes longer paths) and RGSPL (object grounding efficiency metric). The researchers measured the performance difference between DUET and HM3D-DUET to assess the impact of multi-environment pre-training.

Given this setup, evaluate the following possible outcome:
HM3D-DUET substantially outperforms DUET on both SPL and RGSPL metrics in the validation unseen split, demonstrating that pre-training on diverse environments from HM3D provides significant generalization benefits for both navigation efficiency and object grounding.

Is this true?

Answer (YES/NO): YES